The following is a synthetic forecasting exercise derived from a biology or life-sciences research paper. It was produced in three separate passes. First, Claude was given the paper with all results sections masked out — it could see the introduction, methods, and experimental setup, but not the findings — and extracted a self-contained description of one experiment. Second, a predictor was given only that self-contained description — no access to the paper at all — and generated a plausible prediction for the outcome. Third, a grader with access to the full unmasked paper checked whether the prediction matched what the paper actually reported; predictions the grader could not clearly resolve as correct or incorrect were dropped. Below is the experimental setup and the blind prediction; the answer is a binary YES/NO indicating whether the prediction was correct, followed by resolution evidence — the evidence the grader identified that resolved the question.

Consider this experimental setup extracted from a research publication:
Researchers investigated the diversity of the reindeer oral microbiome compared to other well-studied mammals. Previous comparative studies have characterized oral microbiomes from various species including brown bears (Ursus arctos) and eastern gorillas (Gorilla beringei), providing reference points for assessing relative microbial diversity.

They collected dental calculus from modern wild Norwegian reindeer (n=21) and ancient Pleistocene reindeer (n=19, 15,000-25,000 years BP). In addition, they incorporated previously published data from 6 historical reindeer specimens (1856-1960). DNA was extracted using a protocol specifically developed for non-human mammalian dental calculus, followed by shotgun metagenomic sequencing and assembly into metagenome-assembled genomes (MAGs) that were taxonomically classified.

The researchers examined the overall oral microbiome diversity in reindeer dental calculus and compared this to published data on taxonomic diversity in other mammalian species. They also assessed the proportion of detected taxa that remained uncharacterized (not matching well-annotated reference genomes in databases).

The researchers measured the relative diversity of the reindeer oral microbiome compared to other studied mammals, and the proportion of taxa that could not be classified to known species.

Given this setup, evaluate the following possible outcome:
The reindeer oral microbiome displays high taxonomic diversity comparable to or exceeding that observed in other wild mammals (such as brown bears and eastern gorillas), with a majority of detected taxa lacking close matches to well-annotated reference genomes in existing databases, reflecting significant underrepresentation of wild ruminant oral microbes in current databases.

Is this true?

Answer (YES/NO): NO